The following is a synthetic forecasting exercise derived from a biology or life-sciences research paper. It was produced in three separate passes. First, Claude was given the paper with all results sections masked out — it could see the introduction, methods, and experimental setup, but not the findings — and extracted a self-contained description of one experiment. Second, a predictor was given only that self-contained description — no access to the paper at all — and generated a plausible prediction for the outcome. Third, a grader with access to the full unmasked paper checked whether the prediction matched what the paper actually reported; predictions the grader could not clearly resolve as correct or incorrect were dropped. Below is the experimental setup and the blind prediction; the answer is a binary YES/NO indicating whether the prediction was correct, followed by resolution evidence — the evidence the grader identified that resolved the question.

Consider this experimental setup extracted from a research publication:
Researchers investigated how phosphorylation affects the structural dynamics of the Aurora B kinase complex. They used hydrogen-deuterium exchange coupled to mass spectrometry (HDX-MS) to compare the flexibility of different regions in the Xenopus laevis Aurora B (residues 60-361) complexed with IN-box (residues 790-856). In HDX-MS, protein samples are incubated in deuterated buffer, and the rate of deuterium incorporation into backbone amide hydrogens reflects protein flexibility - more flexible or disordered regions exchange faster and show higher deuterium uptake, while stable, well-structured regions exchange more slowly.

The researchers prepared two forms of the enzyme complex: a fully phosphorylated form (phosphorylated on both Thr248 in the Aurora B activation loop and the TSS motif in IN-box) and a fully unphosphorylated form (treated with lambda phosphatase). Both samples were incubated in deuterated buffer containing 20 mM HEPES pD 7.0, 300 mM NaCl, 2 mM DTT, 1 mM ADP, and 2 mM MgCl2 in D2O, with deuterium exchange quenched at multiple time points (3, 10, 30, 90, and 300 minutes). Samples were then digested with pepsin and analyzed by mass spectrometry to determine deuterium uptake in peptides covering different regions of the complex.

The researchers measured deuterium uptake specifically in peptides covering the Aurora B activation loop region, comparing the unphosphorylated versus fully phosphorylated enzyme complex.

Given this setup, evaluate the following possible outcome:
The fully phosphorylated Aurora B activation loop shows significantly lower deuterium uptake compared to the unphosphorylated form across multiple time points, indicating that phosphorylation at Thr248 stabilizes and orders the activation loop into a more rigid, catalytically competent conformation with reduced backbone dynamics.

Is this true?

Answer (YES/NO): NO